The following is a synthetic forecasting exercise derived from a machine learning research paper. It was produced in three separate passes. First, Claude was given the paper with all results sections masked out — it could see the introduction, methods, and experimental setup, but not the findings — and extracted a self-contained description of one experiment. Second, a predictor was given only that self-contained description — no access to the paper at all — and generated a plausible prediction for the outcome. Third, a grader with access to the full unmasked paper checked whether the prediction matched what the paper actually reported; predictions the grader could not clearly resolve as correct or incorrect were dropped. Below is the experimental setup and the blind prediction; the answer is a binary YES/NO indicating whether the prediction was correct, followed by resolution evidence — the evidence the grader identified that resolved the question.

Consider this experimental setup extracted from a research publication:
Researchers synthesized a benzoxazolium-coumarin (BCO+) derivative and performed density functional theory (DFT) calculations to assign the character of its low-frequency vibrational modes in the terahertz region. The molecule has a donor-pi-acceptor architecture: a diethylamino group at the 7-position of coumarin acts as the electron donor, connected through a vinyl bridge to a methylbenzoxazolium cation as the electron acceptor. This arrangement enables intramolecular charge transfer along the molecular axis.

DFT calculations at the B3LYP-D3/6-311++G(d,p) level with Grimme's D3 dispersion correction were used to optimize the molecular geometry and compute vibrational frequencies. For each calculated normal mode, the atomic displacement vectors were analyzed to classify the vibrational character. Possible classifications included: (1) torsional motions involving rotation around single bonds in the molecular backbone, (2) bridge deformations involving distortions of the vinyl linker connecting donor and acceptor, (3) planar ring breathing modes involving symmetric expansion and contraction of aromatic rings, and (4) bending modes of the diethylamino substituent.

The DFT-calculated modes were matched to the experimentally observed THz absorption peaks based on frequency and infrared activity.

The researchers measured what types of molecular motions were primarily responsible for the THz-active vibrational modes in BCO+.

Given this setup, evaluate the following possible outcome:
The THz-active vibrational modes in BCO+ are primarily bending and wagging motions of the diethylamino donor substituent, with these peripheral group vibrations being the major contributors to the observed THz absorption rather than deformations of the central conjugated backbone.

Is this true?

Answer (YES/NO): NO